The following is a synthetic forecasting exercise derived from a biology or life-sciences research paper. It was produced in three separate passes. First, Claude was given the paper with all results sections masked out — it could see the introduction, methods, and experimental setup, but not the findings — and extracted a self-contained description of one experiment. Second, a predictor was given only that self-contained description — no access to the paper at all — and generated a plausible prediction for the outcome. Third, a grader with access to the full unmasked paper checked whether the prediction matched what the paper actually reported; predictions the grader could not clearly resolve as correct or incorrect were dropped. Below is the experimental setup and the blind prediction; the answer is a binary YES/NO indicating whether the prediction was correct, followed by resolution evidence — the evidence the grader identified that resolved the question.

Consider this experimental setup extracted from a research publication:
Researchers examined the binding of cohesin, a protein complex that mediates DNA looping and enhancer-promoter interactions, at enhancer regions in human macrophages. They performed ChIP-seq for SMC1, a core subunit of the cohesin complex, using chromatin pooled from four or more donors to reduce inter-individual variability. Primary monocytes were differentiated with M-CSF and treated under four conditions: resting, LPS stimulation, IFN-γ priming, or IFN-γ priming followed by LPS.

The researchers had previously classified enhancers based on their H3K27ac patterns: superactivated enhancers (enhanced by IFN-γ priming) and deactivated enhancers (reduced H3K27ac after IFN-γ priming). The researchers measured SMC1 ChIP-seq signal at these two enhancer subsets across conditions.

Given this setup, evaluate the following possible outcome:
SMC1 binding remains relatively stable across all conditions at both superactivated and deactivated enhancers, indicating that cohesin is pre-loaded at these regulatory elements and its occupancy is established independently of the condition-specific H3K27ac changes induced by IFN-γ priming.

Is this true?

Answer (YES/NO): NO